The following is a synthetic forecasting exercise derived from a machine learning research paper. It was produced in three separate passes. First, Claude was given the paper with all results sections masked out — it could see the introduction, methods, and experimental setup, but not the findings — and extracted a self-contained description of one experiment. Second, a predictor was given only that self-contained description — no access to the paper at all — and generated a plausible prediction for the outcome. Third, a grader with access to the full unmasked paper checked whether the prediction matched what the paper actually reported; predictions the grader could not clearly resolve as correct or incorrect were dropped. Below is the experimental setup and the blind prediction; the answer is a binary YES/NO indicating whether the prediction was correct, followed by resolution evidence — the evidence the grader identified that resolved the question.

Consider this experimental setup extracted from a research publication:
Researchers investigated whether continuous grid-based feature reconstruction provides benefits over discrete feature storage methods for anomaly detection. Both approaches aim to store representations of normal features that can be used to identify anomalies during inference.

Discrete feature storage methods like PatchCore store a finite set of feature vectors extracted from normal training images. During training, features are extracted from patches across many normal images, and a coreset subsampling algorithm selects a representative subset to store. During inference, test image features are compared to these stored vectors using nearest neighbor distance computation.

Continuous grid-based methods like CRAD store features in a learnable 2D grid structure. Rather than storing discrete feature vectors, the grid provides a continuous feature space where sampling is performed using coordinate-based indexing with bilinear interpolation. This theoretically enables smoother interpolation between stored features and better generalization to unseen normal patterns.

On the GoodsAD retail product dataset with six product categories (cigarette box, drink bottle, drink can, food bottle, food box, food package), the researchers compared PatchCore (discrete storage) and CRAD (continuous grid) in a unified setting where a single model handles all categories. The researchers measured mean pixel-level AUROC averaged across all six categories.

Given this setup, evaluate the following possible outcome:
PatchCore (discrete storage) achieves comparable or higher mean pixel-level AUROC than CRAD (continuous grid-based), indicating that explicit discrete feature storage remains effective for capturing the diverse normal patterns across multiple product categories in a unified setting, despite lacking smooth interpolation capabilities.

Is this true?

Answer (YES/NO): NO